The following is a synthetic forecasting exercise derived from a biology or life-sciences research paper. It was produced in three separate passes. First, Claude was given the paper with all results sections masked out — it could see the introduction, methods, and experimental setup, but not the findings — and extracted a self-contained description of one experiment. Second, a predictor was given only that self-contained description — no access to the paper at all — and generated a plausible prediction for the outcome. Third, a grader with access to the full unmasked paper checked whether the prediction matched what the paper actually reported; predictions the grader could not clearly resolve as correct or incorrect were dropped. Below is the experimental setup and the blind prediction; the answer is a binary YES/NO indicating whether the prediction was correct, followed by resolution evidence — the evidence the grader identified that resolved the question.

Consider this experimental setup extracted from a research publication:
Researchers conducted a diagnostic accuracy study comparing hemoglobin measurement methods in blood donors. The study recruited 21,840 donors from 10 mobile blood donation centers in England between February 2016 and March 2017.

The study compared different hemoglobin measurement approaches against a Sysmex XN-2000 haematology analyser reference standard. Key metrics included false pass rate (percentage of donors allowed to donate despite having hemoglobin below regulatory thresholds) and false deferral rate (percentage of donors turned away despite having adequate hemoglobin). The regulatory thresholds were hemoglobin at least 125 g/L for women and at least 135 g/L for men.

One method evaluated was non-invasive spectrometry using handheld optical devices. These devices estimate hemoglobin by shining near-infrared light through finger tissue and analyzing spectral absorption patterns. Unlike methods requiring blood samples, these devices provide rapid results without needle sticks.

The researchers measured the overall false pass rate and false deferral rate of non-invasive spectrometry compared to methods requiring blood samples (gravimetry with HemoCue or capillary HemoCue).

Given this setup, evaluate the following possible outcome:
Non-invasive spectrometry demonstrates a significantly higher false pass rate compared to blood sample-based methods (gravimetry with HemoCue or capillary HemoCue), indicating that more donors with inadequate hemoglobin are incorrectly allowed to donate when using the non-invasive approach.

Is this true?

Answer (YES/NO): YES